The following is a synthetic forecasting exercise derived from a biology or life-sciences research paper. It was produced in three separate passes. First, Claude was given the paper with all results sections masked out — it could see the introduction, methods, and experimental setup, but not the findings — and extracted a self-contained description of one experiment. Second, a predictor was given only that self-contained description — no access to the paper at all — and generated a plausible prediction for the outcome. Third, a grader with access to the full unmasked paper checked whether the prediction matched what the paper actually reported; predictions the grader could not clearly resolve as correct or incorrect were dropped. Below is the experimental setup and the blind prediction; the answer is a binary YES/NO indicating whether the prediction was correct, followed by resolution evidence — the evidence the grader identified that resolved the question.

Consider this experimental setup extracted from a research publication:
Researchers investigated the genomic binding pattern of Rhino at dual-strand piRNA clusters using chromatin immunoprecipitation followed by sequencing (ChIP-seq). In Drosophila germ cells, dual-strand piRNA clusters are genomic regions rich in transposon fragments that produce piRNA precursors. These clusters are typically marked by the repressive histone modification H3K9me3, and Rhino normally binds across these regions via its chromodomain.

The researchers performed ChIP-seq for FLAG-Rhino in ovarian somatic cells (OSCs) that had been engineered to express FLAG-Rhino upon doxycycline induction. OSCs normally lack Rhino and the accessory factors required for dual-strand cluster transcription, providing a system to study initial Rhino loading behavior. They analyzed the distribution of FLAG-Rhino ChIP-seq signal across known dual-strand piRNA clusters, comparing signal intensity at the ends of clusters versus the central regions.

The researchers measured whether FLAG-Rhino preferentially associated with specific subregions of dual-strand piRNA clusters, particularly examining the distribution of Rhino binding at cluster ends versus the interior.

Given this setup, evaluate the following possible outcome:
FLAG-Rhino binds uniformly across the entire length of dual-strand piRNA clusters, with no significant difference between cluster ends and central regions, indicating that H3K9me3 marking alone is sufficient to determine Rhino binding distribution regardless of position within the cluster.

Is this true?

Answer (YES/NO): NO